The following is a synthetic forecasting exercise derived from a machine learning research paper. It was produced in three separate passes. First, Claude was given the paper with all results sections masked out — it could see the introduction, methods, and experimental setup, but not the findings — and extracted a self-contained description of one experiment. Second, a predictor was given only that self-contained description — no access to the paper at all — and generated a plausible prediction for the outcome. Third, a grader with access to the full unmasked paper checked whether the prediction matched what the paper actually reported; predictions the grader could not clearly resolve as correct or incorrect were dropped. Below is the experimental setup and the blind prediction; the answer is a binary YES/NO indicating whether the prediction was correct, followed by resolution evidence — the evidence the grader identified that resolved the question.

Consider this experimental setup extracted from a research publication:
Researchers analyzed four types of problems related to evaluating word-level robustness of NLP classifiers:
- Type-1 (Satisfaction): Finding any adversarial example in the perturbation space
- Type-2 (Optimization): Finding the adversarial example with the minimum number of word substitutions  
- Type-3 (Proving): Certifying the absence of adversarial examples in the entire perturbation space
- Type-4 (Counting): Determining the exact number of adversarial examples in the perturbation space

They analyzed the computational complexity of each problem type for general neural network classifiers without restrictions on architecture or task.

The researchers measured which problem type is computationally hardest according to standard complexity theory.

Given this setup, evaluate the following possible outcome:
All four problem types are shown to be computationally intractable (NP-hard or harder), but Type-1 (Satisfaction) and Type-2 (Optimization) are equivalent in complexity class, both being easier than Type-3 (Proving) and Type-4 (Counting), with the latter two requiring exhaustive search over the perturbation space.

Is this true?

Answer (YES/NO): NO